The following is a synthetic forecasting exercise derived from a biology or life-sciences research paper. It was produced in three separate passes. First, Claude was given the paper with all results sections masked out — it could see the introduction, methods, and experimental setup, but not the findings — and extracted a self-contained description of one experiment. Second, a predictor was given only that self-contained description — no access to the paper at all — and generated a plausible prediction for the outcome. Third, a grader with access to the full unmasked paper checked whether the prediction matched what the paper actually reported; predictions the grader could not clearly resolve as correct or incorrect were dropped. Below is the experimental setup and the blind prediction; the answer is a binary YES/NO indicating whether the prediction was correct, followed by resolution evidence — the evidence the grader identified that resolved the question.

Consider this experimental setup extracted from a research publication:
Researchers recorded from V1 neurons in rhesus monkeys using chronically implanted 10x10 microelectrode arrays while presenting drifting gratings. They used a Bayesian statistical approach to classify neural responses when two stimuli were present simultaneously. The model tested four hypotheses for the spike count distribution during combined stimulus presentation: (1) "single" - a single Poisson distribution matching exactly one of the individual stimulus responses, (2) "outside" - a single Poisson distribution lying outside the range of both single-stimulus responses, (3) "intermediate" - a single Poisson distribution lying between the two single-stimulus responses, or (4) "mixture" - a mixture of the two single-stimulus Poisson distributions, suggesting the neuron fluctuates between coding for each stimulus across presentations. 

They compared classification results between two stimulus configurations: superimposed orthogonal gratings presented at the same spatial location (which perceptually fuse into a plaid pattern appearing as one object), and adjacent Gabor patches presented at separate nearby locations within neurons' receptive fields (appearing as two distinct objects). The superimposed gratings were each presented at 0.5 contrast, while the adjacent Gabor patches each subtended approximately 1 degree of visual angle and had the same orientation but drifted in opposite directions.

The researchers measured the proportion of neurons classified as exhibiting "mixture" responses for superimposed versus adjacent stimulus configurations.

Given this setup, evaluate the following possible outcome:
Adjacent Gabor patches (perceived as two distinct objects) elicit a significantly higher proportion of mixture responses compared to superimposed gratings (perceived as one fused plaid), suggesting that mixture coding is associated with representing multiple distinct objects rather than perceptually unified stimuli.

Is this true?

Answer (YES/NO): YES